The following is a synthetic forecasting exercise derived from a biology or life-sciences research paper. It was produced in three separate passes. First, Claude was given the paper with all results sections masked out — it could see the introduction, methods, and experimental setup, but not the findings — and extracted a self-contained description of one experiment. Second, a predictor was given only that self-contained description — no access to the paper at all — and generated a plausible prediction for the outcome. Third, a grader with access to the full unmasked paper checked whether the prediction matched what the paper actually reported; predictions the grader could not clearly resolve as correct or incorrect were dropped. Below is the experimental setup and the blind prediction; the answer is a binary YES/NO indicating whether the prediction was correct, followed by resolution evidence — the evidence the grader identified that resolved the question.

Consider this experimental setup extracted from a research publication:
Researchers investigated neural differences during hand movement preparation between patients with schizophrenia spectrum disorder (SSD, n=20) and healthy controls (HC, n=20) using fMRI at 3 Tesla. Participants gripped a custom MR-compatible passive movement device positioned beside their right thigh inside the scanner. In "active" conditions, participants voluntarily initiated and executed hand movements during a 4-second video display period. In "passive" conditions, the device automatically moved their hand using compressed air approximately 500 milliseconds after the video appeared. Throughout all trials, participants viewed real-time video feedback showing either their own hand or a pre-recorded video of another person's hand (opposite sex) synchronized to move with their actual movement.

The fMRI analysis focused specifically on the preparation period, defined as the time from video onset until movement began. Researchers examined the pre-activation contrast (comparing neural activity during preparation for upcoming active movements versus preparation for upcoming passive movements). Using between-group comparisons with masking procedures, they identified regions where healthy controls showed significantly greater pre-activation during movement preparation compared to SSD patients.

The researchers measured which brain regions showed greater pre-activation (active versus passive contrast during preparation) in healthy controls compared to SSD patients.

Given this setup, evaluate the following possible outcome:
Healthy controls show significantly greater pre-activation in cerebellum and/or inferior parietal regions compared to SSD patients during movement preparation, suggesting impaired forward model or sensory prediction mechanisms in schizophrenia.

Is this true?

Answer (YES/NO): YES